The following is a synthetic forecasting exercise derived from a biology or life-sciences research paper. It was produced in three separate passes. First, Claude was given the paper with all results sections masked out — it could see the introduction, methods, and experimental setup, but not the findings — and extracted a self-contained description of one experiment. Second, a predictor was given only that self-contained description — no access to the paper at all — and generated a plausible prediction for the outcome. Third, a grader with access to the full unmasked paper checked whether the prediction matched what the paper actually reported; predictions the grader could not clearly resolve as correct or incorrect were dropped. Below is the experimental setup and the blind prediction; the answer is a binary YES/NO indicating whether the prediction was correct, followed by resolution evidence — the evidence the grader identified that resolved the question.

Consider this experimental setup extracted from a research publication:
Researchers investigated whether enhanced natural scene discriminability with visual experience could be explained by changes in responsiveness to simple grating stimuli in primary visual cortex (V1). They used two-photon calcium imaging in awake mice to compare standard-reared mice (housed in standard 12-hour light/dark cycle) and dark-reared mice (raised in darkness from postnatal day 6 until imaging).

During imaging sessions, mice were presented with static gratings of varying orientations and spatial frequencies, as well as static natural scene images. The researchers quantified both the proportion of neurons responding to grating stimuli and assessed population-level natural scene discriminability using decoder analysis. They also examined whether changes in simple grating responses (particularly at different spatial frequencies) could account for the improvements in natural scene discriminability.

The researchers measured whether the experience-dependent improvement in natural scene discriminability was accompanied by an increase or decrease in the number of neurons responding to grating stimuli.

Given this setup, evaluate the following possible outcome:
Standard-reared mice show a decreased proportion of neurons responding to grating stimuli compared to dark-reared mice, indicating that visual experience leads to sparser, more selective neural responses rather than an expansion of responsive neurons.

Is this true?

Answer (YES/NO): YES